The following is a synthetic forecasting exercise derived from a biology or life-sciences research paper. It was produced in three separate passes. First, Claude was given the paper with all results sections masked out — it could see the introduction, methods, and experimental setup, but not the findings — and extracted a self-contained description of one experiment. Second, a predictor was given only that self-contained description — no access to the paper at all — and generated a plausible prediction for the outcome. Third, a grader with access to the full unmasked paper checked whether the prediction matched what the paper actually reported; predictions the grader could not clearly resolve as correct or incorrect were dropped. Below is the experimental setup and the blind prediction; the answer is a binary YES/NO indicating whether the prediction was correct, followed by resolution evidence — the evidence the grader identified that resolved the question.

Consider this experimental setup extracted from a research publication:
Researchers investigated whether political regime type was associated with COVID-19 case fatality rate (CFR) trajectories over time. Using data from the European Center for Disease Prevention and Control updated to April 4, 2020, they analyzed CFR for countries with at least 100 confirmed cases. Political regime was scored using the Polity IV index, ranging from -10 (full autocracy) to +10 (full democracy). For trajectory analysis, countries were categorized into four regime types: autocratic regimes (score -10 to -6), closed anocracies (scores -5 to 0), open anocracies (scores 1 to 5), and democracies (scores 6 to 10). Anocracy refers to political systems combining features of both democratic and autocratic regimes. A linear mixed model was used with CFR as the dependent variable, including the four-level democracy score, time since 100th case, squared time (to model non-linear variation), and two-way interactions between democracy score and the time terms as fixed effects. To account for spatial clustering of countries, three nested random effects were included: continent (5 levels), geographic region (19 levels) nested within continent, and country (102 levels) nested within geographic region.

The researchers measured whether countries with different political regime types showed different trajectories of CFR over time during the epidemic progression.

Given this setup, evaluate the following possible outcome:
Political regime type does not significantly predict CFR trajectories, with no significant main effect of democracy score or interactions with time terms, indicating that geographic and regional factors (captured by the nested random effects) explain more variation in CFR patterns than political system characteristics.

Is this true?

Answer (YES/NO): NO